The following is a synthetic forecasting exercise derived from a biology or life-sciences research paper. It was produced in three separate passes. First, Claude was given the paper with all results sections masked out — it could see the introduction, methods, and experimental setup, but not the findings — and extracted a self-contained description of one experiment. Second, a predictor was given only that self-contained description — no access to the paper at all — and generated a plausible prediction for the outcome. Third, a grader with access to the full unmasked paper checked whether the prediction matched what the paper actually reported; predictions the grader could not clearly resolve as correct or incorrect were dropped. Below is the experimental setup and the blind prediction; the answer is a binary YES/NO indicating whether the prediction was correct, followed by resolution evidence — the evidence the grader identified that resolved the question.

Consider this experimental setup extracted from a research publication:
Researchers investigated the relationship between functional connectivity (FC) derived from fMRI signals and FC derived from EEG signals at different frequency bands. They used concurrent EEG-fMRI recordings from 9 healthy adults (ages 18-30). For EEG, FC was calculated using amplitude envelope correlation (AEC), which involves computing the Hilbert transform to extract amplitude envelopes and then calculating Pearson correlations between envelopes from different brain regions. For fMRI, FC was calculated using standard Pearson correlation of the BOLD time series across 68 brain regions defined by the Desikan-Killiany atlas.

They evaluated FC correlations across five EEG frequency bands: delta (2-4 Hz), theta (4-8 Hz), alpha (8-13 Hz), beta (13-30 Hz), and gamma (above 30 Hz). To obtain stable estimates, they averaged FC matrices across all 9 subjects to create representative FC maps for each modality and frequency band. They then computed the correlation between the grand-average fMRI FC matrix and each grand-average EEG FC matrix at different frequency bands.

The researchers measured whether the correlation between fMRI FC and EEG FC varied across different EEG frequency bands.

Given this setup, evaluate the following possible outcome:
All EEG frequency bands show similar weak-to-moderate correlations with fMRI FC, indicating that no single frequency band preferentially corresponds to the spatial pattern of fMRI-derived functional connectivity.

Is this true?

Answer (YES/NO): NO